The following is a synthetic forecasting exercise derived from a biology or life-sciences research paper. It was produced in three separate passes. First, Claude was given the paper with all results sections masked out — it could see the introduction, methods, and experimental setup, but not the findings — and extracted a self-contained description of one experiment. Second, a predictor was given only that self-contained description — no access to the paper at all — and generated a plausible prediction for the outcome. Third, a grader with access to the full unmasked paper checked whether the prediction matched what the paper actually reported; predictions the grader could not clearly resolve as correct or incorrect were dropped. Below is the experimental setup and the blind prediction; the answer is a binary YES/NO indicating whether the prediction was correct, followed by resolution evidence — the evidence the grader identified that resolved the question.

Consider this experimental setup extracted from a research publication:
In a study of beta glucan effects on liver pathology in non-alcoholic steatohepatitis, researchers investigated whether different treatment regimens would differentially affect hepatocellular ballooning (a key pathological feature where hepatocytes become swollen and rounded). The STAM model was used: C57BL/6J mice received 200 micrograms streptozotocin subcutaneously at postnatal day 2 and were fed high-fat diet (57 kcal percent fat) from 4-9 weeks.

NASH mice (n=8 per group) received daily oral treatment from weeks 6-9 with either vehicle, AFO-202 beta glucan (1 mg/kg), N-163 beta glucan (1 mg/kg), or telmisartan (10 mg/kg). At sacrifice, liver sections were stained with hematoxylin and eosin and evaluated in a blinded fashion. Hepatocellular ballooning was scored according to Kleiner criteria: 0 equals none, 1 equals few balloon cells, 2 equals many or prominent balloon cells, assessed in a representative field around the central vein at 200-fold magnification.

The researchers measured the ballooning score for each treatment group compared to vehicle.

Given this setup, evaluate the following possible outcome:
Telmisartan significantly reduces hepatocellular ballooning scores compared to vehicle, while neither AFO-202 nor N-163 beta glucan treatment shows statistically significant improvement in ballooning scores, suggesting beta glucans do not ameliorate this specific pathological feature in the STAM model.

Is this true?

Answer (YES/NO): NO